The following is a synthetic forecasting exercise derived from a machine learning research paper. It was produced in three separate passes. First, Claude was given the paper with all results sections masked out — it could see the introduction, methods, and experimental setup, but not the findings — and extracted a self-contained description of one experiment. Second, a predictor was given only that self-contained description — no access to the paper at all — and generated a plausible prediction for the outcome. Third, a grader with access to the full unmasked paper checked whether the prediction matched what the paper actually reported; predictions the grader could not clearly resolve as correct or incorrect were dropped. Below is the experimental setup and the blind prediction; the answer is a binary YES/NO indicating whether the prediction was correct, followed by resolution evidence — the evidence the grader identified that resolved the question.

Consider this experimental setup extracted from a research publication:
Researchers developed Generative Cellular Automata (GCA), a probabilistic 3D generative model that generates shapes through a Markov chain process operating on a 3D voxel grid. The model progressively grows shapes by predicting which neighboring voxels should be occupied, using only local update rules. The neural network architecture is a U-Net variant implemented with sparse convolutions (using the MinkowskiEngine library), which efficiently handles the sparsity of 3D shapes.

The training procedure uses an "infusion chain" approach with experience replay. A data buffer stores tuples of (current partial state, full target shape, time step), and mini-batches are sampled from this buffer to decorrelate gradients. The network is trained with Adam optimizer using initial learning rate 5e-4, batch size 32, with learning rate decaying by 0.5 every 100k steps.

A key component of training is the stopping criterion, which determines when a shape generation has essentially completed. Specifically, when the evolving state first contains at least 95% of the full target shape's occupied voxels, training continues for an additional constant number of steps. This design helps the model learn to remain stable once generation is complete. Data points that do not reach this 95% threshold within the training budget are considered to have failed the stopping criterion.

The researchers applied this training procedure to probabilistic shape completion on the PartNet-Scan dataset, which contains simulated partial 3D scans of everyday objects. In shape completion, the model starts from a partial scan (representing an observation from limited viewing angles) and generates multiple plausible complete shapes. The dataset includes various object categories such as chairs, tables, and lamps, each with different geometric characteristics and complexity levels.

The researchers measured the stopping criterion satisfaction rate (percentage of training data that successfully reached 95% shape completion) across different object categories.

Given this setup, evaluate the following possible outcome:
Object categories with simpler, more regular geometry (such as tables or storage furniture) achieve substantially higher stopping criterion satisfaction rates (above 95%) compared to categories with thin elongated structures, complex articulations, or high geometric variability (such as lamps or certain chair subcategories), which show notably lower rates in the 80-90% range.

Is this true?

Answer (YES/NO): NO